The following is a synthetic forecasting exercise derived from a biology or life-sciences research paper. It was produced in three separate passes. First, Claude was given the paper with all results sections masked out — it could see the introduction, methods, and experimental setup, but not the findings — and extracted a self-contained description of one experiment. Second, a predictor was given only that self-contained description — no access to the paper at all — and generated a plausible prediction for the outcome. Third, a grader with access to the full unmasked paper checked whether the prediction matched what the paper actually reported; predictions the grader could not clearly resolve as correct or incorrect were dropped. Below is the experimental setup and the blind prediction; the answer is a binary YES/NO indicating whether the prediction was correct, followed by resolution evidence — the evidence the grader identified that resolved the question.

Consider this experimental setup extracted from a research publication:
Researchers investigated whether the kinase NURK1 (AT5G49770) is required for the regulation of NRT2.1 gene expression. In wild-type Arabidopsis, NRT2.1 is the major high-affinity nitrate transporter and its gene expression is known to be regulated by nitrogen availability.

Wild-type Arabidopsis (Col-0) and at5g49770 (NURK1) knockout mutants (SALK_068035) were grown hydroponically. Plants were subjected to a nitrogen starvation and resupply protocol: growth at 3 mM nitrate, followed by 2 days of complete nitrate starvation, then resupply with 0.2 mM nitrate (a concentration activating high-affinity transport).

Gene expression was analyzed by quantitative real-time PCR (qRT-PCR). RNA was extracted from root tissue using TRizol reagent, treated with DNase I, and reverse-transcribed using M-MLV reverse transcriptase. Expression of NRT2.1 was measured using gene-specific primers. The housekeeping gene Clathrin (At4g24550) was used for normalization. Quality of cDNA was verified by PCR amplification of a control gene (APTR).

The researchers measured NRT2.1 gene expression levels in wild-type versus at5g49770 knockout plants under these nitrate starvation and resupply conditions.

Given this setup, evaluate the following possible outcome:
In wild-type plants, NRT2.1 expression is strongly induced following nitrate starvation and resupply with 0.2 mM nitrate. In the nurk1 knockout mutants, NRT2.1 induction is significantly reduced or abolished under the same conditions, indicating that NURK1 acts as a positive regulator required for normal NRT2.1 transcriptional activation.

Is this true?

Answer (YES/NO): NO